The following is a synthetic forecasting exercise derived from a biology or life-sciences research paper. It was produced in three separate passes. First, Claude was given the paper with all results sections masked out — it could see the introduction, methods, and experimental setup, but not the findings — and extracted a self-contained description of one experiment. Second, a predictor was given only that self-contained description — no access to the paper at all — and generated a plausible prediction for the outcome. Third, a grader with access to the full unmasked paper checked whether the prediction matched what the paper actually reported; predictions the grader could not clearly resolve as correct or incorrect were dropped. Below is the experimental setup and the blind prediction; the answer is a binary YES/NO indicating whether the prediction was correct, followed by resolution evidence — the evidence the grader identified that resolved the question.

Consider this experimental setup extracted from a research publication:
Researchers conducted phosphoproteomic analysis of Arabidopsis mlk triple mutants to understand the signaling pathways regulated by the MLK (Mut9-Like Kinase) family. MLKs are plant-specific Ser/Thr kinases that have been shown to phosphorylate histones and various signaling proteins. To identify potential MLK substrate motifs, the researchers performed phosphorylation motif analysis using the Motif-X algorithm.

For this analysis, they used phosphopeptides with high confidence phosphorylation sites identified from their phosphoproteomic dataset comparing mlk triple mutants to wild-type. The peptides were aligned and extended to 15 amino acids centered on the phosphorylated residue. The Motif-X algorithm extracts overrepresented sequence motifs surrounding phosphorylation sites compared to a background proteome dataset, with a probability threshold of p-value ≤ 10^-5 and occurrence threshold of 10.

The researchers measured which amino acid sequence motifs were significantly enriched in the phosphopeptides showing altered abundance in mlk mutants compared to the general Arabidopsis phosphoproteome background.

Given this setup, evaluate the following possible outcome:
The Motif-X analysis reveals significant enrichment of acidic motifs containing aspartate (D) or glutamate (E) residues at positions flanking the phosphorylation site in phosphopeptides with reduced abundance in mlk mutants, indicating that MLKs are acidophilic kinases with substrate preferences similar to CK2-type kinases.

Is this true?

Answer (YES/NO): NO